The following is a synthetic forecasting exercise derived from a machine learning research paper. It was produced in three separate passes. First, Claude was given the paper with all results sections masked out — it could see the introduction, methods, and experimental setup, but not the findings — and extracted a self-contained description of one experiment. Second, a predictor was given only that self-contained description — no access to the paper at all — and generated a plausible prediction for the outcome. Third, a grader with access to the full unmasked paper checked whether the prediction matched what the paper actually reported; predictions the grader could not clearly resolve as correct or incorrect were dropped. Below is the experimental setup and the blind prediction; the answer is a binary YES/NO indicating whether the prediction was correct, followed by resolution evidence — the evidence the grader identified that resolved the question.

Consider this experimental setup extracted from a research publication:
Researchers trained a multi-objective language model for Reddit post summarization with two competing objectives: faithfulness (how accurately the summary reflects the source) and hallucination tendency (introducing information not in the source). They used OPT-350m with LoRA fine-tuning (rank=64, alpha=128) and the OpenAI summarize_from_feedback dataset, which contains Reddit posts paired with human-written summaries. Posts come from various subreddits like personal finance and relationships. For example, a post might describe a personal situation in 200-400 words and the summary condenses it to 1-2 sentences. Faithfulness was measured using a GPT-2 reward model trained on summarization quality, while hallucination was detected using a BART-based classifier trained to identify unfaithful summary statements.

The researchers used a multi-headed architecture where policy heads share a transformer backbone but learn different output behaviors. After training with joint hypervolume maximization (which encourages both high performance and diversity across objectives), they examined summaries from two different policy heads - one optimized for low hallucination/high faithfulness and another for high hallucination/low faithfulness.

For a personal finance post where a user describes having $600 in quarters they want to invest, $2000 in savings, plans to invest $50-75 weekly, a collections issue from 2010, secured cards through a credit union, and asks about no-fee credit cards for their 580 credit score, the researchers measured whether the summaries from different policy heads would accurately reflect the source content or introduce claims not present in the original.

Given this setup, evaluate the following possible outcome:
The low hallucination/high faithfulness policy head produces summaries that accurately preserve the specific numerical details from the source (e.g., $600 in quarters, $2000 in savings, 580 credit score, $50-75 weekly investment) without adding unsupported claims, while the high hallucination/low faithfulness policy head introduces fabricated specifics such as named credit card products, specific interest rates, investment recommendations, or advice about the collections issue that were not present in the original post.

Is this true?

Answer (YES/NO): NO